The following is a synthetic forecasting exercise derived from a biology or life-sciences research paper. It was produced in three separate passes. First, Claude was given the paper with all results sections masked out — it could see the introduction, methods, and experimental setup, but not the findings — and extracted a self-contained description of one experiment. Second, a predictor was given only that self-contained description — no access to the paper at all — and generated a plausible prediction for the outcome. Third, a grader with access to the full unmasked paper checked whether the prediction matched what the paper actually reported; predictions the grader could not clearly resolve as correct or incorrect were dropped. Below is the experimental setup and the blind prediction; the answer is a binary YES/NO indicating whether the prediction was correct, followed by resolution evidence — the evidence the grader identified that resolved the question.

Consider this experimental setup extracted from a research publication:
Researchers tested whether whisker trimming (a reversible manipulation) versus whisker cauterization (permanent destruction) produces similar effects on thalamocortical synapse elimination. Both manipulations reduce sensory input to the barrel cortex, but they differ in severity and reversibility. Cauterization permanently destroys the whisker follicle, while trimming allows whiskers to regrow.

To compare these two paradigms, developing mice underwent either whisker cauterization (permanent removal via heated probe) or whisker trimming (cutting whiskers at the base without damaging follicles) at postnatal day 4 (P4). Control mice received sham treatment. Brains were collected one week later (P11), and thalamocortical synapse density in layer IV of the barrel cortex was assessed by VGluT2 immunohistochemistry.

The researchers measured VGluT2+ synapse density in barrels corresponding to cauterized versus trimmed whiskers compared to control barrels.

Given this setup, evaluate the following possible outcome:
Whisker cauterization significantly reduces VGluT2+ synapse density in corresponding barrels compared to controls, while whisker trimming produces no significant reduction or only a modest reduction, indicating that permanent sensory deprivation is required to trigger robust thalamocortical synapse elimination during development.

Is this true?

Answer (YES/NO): NO